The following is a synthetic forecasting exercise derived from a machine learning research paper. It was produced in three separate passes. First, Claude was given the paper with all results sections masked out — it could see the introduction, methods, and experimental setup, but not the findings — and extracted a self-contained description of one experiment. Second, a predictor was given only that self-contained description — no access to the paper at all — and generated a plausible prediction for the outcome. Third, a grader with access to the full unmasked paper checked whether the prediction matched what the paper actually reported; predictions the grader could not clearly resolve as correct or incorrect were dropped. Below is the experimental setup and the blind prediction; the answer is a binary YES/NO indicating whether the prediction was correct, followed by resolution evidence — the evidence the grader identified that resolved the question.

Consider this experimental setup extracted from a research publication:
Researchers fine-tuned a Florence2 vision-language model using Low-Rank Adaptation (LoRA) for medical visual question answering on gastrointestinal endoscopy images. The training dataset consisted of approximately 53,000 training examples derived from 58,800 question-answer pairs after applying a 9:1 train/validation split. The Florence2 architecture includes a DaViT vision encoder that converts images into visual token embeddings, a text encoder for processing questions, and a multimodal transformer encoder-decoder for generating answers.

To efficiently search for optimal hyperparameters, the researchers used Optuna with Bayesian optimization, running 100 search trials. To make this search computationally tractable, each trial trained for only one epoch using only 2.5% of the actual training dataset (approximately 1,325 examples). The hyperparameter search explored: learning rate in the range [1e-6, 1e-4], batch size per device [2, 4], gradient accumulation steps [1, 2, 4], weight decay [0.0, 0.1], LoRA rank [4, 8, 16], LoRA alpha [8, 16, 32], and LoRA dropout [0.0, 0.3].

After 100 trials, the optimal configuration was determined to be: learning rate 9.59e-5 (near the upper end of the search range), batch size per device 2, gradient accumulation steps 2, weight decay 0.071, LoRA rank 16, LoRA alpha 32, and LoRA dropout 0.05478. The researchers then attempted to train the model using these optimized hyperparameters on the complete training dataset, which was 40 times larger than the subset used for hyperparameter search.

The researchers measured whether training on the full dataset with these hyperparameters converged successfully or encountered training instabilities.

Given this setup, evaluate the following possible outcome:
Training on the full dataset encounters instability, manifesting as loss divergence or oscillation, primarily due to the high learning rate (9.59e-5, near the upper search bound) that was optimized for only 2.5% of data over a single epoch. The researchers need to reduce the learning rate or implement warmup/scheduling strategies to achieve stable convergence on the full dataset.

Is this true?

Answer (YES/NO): YES